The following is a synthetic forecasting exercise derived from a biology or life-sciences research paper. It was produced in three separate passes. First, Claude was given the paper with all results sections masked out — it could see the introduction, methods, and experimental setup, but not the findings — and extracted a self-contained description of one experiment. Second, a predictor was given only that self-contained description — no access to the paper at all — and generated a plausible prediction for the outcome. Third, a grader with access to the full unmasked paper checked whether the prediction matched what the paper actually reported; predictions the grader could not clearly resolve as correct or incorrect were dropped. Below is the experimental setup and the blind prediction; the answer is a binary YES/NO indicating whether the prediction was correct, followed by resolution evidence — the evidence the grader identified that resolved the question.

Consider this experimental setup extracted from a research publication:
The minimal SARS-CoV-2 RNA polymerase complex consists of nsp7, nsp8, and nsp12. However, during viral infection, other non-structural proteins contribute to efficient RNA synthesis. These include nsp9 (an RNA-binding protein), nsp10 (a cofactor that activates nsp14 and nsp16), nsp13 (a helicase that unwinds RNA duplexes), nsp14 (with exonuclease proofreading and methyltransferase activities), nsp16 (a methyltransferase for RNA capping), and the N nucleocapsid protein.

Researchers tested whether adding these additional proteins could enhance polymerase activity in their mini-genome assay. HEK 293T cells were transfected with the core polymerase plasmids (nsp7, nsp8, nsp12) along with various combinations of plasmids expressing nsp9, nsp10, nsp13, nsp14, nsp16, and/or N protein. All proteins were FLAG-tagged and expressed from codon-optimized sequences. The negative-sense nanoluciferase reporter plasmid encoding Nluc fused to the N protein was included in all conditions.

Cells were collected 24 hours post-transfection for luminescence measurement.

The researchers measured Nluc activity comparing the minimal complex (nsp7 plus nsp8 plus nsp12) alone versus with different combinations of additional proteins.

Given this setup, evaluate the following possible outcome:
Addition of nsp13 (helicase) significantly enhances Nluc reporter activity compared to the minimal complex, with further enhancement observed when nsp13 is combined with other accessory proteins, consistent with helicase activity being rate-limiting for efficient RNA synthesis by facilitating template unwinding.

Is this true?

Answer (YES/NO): NO